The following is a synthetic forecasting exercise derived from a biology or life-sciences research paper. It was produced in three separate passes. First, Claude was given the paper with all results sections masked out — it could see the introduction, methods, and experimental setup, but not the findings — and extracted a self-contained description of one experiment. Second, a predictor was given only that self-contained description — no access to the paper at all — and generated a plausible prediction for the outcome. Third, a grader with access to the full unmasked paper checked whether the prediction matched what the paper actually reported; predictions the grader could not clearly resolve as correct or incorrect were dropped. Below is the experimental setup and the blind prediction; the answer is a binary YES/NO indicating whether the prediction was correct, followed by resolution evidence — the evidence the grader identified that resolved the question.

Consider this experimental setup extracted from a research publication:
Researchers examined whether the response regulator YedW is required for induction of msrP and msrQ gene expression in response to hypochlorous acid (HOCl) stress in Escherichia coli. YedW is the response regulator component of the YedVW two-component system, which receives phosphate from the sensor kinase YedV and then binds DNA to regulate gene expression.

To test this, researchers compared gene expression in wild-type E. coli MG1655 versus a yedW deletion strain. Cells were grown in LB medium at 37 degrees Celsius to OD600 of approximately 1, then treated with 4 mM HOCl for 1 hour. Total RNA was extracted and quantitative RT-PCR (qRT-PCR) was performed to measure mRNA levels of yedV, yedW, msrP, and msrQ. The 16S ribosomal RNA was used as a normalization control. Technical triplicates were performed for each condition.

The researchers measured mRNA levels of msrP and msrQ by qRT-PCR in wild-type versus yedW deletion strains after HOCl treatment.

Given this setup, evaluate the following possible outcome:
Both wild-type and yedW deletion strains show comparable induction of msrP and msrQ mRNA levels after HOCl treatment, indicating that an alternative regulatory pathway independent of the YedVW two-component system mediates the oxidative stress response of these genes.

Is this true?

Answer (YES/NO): NO